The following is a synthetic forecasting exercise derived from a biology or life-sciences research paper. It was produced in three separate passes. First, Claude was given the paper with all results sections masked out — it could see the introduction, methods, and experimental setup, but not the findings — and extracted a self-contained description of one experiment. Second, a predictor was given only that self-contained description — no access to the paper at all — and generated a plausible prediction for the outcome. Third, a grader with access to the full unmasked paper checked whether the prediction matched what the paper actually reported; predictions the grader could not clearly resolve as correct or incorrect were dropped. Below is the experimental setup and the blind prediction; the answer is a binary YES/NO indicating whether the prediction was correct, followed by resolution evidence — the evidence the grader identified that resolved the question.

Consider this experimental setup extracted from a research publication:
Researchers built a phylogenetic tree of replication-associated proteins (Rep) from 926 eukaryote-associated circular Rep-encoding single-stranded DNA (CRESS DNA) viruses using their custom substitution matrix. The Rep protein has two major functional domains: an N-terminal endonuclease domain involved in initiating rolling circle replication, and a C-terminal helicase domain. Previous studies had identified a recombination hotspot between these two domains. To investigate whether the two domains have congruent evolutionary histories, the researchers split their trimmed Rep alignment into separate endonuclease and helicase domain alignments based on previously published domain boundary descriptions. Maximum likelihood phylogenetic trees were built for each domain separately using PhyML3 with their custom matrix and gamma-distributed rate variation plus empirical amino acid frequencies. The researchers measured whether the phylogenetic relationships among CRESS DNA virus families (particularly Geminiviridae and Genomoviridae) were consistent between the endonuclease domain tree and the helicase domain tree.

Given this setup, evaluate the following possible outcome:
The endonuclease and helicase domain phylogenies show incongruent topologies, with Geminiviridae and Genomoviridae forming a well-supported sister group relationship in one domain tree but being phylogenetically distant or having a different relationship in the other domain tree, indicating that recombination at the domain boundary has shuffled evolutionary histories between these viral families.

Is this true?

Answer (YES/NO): NO